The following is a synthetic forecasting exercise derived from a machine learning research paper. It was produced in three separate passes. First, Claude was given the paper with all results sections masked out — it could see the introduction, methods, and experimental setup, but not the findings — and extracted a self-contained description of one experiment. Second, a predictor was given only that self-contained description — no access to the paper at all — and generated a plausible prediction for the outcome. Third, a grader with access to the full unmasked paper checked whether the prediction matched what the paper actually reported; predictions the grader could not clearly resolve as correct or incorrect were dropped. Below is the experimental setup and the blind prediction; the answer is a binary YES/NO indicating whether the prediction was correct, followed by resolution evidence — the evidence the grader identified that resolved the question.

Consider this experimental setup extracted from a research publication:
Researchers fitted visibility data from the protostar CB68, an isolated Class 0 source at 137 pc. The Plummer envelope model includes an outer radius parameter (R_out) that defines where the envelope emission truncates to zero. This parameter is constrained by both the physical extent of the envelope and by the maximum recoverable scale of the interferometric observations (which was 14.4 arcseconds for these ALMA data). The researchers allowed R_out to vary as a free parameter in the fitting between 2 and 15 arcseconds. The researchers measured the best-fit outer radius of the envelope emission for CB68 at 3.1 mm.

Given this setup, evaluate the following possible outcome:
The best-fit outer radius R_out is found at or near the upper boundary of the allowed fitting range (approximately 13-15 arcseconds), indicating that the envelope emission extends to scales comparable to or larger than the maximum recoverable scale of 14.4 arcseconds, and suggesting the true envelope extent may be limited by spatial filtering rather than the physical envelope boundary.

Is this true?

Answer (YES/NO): NO